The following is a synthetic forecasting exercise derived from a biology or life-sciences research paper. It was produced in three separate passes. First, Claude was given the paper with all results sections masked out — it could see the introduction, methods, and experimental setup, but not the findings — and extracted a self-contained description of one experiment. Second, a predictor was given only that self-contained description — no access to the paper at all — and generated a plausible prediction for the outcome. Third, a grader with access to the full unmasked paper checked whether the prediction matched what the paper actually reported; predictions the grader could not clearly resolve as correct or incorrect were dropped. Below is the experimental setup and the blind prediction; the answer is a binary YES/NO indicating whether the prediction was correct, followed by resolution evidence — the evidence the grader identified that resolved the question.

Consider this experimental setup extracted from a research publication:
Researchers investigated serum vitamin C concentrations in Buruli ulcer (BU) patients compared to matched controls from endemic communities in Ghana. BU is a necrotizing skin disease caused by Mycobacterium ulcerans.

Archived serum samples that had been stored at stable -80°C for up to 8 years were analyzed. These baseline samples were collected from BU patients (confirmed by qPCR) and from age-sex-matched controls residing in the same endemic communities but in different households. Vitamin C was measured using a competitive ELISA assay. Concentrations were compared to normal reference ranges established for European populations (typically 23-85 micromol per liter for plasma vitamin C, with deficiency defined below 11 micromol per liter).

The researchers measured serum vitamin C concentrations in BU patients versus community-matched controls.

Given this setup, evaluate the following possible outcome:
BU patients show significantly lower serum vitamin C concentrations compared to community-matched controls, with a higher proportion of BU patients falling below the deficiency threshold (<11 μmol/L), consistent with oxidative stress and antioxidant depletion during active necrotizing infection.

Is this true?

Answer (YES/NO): NO